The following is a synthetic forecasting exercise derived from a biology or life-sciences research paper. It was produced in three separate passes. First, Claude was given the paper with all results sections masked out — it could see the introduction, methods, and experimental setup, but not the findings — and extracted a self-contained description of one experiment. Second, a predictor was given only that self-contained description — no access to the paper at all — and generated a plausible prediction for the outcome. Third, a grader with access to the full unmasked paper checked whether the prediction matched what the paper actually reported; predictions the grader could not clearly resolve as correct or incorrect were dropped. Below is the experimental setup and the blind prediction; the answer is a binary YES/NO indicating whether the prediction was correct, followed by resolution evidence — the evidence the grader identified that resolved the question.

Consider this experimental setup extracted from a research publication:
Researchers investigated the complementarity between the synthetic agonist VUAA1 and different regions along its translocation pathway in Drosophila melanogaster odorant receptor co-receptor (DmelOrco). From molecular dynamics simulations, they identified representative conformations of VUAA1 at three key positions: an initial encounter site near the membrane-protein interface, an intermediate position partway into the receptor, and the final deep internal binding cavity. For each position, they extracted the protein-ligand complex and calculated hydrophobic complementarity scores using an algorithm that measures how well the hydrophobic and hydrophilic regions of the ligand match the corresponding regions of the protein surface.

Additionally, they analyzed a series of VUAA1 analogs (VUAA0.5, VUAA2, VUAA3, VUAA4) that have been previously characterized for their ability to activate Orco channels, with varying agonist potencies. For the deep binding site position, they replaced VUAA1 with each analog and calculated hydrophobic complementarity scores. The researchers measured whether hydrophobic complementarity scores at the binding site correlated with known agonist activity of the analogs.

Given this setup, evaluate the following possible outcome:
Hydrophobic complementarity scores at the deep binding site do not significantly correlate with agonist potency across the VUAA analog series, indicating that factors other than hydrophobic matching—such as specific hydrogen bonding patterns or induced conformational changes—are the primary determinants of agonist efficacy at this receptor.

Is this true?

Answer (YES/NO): NO